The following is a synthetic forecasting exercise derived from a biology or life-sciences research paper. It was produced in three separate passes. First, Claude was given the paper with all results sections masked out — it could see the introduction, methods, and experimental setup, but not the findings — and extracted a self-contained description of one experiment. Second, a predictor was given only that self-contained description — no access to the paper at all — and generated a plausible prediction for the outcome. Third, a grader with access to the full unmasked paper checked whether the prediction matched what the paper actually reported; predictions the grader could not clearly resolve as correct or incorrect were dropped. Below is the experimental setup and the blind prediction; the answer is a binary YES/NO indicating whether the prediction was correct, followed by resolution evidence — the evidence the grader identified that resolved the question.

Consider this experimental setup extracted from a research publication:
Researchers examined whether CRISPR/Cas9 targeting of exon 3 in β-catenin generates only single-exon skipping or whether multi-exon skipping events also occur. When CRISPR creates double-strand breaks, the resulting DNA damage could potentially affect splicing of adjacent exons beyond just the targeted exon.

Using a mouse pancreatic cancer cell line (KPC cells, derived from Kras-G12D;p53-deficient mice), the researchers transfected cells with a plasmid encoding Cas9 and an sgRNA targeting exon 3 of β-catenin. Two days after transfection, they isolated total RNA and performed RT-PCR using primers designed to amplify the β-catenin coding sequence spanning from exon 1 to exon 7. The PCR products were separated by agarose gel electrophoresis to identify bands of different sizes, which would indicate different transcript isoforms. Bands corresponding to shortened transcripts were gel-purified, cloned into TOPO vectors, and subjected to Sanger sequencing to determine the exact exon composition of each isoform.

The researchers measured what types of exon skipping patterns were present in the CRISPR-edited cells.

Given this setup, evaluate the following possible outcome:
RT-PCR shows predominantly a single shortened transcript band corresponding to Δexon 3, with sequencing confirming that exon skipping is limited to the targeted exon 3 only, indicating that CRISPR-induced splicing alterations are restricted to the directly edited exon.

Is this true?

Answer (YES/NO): NO